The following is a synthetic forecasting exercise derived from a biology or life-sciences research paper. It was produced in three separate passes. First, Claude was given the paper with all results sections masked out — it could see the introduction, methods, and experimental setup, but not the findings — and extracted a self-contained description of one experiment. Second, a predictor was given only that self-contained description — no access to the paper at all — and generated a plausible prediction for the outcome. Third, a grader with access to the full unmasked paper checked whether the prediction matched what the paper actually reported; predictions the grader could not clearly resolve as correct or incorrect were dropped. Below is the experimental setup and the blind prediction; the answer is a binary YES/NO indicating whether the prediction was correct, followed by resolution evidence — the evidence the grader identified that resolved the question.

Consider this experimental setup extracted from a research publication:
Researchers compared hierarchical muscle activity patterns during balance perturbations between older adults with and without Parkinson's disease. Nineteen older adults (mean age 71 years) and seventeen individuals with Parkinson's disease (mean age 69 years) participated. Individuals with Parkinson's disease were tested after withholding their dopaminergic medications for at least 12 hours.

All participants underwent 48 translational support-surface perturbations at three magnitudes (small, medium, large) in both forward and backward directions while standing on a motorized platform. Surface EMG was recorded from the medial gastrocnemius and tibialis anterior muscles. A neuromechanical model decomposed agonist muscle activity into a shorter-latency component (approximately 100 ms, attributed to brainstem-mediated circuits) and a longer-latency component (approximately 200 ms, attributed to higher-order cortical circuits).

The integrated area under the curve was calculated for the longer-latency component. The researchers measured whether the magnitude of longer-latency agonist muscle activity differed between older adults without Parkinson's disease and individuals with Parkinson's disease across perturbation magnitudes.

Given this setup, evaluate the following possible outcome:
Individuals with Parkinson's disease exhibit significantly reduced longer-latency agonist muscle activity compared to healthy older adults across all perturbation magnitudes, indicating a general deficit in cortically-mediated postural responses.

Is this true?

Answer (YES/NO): NO